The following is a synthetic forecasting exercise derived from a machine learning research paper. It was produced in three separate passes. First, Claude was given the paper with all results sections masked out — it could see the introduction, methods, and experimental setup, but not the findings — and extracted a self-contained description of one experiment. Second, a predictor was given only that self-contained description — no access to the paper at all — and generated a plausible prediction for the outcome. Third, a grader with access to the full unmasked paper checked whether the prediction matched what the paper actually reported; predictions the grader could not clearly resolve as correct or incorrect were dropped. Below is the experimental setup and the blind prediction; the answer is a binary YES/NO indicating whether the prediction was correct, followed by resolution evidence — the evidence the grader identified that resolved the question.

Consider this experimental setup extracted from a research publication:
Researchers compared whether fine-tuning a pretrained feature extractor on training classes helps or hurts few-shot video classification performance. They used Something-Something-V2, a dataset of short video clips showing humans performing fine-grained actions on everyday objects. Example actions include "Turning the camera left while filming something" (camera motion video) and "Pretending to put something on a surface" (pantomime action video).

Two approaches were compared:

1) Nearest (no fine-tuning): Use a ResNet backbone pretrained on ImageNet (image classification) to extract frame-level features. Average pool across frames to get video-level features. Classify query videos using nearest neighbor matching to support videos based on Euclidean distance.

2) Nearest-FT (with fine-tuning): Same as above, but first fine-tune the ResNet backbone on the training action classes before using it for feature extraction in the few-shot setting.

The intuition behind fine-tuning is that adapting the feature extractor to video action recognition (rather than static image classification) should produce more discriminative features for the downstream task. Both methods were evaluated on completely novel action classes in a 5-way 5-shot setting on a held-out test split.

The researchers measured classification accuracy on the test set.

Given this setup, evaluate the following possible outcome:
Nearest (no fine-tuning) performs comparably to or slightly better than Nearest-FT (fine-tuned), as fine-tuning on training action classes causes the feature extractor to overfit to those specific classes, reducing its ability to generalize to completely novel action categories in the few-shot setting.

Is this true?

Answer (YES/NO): YES